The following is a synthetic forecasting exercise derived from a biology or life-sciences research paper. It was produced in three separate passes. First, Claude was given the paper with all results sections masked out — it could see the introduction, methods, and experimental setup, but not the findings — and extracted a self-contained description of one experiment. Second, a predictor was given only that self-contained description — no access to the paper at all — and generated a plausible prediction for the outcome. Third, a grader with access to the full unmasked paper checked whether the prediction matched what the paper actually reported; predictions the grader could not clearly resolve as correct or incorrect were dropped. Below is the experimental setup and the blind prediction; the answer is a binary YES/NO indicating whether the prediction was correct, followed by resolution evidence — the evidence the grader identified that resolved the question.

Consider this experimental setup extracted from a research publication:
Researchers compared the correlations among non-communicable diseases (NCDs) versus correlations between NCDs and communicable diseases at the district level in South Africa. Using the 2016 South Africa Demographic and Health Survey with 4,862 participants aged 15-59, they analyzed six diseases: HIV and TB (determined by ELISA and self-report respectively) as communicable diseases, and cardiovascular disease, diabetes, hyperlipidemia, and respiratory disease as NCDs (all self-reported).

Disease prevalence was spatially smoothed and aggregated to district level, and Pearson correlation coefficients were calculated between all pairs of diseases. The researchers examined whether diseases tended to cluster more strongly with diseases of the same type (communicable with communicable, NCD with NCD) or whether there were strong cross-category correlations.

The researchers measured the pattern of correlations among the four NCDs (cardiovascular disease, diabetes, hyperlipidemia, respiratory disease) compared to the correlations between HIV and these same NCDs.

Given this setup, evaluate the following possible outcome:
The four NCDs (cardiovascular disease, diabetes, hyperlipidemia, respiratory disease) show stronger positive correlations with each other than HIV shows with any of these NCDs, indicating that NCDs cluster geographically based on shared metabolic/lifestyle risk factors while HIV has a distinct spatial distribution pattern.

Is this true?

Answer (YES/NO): YES